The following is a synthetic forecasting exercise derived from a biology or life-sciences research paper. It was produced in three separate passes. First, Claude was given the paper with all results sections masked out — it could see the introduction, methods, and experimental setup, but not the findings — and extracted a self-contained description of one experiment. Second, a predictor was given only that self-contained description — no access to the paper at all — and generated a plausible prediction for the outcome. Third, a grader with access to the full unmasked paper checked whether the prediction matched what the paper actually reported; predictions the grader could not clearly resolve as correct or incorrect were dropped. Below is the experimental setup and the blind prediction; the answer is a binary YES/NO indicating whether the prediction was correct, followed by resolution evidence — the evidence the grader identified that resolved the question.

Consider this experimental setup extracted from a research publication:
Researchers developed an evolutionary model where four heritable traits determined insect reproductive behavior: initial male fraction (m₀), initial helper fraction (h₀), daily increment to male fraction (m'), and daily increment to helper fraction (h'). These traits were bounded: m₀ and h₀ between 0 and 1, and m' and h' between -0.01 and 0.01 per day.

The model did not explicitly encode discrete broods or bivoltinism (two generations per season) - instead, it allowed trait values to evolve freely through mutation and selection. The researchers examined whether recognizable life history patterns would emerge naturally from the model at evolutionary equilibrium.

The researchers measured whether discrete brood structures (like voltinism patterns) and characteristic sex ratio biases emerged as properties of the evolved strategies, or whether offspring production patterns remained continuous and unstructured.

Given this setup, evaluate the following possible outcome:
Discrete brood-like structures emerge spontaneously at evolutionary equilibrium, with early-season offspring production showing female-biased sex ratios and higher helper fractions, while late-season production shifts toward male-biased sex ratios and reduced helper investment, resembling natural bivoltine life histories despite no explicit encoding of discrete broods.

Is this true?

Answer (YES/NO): NO